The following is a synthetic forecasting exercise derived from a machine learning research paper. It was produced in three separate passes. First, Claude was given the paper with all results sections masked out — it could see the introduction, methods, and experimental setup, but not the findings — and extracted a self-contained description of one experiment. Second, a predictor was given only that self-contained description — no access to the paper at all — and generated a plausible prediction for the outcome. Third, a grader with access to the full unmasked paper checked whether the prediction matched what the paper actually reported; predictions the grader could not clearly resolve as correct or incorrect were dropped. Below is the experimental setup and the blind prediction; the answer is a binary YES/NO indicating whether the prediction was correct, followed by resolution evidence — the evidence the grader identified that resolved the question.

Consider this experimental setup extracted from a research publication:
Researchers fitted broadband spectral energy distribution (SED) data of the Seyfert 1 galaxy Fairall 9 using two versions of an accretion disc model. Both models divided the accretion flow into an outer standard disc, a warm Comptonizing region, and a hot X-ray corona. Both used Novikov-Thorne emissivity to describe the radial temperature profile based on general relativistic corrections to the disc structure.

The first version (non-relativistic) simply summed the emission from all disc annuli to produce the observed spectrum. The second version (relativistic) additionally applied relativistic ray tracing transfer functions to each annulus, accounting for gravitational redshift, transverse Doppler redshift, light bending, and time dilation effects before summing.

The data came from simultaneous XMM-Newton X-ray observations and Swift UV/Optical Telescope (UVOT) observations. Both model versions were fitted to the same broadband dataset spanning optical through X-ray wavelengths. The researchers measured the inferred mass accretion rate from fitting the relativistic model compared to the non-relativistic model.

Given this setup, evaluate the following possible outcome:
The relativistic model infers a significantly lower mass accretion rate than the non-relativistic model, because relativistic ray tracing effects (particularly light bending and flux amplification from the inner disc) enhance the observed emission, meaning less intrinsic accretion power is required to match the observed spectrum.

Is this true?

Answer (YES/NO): NO